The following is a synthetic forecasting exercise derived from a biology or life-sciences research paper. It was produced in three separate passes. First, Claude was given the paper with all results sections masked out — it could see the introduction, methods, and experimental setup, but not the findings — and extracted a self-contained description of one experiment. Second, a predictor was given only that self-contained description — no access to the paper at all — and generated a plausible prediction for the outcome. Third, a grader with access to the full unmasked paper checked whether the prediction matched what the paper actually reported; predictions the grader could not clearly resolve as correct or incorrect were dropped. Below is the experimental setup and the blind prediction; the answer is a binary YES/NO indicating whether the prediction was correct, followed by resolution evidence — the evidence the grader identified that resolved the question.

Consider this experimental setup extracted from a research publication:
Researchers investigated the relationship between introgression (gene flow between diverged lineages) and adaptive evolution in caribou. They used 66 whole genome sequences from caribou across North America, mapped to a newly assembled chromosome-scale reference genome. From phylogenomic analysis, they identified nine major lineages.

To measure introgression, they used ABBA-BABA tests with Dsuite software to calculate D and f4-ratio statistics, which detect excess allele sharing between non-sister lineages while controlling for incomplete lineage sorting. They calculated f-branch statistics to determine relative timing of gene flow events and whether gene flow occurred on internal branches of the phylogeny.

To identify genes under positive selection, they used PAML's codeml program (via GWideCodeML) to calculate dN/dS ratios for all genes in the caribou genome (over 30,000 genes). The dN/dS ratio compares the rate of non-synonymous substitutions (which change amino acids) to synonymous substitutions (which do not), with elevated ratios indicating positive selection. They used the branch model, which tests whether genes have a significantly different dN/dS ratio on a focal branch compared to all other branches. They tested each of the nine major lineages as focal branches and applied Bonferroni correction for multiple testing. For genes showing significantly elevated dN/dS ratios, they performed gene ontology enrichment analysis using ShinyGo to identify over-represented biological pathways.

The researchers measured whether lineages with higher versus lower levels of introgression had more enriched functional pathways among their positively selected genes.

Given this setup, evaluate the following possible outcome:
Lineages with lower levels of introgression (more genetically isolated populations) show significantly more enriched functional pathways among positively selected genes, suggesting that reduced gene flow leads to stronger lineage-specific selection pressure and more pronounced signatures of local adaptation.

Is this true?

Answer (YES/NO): NO